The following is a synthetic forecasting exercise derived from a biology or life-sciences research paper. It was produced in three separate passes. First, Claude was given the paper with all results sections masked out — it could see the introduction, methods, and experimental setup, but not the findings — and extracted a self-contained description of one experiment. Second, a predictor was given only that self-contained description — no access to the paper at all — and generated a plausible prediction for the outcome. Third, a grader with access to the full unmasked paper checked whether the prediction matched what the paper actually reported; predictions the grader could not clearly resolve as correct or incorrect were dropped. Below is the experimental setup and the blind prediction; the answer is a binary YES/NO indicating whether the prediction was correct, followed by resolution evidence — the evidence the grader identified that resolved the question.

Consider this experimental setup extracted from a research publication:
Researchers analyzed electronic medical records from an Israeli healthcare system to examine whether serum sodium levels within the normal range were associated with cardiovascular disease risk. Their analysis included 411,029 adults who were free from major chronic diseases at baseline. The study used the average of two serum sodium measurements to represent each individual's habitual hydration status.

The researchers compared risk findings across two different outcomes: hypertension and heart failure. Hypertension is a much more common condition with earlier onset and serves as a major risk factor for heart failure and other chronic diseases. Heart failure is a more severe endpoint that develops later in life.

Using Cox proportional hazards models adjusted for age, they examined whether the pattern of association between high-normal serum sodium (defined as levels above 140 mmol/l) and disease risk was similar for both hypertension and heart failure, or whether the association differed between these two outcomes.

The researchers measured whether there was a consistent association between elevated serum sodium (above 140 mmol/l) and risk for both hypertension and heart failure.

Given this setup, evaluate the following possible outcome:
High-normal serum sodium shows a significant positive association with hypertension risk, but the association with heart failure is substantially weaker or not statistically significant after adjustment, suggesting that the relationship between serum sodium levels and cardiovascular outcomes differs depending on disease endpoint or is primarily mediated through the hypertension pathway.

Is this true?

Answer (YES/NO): NO